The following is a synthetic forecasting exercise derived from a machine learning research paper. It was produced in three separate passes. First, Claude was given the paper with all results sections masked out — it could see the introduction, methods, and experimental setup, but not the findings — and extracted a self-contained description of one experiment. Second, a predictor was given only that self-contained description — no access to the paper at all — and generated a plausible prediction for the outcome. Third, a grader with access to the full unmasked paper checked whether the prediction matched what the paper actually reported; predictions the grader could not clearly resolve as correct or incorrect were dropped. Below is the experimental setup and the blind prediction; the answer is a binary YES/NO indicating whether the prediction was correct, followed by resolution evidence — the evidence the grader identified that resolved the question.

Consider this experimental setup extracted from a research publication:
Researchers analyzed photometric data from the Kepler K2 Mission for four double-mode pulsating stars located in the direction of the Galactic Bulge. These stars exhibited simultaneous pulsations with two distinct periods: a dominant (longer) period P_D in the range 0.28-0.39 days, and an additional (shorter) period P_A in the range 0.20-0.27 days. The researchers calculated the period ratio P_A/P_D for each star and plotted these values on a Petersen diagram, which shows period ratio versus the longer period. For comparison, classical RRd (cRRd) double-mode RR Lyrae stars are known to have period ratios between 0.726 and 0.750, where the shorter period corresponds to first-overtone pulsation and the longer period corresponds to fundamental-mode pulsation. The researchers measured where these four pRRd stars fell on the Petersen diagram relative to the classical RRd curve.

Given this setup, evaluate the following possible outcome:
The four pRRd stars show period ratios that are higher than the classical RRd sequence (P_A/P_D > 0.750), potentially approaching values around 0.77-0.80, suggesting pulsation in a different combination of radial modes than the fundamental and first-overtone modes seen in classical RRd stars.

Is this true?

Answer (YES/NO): NO